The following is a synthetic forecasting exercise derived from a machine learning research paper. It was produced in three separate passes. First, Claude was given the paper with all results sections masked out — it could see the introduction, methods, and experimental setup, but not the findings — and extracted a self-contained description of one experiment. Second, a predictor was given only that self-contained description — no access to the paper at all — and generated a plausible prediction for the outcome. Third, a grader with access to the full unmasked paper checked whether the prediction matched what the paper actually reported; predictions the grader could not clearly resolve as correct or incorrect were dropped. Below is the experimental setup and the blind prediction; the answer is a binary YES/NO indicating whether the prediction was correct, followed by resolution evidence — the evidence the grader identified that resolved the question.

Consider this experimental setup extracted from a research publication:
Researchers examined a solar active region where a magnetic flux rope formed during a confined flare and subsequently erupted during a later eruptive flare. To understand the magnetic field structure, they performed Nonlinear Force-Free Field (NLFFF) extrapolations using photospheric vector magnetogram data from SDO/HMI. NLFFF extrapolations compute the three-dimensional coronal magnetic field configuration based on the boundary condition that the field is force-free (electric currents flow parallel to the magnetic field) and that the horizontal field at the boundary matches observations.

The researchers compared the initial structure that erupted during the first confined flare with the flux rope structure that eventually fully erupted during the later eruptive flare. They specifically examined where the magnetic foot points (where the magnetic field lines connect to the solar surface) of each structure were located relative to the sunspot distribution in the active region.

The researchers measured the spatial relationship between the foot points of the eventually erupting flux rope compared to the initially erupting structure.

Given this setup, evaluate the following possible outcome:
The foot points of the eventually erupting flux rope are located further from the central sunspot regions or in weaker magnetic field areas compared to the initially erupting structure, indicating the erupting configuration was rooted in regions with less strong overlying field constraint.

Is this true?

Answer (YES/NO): NO